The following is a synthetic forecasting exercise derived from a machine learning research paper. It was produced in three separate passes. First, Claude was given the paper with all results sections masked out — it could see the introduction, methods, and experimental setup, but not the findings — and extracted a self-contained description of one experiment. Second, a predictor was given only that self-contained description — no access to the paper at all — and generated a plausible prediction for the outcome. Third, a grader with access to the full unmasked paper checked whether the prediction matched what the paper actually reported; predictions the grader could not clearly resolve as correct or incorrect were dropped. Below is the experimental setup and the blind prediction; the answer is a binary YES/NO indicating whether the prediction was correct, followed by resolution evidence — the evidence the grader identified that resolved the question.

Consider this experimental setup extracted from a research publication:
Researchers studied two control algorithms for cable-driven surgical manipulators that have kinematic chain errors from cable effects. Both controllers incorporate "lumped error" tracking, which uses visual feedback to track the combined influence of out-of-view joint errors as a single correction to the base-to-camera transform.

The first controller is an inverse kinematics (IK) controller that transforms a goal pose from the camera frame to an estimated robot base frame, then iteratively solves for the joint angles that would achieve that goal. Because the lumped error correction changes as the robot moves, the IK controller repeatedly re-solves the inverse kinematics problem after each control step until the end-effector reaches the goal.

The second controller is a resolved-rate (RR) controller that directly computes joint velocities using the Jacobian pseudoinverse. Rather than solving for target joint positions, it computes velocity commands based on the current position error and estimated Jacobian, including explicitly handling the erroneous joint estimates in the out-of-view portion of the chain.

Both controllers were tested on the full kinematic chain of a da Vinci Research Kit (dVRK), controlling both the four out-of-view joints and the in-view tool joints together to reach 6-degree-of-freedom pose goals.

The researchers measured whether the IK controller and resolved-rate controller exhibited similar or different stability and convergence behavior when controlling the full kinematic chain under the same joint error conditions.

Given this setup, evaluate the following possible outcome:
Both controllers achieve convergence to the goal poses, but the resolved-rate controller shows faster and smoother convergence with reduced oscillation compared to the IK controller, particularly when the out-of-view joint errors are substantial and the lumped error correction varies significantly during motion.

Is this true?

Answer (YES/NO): NO